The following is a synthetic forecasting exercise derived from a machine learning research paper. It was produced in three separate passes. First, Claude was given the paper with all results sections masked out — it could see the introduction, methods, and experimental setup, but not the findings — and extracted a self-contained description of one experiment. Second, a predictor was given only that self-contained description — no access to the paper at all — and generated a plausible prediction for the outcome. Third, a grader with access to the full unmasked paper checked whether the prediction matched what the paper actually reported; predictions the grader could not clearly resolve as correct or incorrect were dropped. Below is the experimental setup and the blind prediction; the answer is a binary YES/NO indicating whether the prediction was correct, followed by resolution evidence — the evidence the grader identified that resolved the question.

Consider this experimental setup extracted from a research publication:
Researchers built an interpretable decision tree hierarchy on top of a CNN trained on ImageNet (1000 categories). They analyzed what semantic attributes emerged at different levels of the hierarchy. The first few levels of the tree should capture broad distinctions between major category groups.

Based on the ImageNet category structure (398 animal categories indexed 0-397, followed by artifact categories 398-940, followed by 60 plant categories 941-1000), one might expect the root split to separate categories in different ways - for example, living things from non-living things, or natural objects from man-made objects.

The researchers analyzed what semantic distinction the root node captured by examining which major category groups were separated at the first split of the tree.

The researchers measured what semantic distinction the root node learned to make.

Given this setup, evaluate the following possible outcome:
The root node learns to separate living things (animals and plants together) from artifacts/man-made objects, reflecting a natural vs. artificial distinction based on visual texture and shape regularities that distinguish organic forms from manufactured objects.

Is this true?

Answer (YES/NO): YES